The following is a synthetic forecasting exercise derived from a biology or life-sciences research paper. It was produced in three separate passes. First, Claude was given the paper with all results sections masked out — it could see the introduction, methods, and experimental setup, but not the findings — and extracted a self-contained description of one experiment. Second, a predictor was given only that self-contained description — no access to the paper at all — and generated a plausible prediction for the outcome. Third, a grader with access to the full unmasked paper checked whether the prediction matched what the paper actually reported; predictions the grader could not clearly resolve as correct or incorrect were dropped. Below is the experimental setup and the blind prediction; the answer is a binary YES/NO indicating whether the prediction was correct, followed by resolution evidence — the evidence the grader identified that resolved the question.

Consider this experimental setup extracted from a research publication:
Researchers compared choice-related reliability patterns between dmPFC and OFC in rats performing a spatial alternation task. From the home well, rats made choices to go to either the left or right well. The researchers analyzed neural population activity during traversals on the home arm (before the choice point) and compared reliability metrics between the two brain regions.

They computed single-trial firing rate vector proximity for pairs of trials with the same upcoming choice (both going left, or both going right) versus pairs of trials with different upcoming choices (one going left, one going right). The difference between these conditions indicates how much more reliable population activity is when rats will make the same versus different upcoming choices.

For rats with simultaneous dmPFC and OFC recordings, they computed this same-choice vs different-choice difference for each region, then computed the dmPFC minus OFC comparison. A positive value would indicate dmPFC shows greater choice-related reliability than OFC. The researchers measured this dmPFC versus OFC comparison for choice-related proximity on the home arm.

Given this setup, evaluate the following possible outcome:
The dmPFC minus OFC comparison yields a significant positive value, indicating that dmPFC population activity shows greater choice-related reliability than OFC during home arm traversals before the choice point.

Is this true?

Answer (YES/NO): YES